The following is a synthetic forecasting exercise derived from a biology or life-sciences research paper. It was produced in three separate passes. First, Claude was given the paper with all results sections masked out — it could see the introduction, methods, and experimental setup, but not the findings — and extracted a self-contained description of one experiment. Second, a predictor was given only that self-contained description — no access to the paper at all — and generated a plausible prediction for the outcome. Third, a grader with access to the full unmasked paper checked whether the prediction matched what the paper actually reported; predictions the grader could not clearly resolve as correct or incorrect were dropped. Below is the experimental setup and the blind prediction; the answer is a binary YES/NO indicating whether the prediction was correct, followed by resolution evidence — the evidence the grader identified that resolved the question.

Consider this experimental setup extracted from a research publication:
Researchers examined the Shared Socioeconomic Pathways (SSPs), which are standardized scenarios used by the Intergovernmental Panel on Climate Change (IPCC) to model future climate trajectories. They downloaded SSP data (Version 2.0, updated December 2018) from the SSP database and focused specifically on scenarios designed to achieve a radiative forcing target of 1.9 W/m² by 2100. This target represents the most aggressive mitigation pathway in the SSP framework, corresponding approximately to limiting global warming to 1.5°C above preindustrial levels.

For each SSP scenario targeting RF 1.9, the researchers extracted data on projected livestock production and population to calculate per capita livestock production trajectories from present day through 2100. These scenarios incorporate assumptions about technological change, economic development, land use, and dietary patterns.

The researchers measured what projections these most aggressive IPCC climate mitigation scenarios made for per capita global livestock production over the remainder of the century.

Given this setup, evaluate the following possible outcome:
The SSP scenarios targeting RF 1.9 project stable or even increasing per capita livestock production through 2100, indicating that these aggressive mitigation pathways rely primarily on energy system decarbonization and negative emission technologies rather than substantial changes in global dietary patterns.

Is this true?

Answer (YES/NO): YES